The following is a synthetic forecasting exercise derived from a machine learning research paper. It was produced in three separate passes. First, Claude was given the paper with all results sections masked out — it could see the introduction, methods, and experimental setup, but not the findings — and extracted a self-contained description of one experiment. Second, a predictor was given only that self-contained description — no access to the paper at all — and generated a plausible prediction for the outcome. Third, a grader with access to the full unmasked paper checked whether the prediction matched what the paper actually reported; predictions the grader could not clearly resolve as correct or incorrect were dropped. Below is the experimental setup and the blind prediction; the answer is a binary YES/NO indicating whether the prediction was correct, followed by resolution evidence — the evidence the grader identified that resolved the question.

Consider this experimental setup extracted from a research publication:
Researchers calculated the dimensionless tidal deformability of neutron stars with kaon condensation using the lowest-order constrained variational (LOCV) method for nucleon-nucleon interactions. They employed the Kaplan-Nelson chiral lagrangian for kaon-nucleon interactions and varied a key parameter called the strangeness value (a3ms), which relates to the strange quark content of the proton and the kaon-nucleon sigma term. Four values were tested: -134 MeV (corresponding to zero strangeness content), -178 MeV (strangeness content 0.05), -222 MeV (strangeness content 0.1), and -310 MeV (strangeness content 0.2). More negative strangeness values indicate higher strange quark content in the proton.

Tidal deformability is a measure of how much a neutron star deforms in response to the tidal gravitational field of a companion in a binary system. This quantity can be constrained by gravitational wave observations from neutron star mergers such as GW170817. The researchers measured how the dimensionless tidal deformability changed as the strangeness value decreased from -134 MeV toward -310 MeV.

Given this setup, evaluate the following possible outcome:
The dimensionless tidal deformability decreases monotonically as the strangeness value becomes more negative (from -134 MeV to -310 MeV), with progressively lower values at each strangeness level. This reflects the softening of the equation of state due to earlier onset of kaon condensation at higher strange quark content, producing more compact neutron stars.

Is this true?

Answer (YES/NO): NO